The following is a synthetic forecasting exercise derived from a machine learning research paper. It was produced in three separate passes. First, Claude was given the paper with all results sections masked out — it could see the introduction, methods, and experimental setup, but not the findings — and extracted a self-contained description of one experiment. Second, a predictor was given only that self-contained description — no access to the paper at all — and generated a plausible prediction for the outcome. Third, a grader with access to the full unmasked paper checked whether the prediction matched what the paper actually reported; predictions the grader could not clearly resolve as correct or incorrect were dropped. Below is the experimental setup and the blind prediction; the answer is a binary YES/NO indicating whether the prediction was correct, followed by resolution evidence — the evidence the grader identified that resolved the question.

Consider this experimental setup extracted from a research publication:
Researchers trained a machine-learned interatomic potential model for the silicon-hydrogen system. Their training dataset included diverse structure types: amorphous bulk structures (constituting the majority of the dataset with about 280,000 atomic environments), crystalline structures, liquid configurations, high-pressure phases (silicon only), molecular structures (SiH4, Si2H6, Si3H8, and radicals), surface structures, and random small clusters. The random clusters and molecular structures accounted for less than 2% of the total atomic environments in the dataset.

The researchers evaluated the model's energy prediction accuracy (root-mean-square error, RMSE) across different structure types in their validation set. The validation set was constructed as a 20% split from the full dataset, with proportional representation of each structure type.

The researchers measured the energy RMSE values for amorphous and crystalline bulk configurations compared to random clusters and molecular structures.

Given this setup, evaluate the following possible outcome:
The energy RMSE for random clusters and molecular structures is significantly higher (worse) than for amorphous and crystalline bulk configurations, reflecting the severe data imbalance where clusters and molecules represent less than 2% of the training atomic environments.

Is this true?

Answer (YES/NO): YES